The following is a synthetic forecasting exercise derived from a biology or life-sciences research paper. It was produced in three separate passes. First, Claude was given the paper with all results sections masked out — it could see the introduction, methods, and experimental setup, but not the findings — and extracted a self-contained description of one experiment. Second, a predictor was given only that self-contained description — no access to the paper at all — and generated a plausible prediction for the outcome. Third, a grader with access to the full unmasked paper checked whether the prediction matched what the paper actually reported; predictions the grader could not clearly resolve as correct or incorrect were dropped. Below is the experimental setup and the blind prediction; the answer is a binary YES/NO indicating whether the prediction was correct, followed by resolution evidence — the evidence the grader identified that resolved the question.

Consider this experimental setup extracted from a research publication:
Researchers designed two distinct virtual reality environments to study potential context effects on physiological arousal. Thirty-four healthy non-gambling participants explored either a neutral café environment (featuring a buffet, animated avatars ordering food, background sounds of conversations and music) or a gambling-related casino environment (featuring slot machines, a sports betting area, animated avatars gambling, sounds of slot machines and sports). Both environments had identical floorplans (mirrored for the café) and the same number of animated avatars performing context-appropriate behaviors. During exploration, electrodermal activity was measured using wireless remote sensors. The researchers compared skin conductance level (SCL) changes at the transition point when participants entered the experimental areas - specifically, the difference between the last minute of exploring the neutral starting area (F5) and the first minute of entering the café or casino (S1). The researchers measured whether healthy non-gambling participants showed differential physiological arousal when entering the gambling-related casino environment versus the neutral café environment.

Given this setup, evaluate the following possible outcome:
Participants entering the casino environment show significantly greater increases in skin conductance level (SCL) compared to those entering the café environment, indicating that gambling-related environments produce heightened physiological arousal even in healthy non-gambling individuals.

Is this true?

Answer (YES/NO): NO